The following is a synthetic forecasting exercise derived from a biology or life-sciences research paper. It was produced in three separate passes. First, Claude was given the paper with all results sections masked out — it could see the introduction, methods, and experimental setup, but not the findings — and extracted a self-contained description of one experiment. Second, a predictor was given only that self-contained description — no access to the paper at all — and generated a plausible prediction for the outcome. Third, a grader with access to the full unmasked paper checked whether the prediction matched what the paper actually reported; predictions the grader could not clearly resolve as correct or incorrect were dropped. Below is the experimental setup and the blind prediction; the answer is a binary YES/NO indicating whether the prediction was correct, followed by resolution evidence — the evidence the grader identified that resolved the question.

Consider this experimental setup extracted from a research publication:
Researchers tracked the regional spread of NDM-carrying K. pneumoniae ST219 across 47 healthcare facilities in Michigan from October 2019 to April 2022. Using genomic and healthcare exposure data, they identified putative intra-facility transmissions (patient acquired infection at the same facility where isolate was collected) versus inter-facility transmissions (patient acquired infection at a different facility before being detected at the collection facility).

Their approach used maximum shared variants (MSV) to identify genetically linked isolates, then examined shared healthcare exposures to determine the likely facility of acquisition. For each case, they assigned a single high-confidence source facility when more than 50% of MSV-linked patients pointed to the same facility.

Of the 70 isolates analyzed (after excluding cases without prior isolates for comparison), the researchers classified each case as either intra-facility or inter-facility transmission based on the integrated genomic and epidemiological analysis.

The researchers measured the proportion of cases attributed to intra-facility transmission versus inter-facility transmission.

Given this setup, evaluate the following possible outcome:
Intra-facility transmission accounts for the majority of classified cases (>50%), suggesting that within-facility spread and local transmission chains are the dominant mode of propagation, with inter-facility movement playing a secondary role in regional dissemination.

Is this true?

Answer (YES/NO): NO